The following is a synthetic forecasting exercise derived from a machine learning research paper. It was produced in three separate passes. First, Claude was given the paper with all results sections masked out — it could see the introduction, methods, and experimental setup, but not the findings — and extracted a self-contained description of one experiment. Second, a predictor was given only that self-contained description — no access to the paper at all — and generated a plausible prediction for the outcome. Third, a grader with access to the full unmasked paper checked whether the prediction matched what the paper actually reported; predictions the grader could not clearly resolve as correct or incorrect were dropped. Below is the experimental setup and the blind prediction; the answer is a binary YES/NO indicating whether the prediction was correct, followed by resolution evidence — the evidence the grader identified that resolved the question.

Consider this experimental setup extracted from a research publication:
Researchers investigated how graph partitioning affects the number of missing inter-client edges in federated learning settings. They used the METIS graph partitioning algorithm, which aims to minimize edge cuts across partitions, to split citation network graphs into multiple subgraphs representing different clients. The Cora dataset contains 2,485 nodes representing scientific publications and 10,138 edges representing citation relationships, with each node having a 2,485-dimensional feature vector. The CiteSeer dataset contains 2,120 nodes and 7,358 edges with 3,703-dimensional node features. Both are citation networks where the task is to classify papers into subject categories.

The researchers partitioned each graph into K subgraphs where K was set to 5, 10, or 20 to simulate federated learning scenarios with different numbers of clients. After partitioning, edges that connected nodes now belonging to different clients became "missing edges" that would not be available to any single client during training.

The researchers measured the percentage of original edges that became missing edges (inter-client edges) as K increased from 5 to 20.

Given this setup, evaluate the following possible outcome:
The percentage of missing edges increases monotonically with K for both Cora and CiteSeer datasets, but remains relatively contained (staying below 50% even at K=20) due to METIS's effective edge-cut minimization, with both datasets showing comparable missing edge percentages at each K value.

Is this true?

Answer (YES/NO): YES